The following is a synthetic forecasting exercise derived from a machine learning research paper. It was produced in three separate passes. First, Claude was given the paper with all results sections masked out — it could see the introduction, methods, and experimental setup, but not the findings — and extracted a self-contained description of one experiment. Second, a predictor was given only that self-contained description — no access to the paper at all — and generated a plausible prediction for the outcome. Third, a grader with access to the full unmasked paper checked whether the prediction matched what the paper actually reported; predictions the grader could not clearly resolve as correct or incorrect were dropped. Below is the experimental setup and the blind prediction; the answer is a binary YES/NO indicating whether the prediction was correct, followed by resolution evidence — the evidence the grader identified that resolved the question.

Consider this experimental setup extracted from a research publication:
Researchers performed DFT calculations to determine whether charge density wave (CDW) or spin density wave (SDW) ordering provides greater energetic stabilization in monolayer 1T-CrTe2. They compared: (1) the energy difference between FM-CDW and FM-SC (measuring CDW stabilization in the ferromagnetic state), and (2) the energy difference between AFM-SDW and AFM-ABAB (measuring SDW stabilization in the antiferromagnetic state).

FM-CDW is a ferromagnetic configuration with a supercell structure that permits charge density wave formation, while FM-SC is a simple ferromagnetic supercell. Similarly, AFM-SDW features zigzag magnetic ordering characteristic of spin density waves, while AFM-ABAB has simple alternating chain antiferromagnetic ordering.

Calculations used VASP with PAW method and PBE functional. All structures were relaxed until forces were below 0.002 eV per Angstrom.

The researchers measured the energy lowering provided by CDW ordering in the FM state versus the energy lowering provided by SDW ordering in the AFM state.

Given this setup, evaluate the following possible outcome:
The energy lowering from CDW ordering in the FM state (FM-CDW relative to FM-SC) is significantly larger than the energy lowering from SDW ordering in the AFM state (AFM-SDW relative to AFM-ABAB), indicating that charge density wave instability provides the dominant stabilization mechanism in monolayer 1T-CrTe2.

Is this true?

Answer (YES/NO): NO